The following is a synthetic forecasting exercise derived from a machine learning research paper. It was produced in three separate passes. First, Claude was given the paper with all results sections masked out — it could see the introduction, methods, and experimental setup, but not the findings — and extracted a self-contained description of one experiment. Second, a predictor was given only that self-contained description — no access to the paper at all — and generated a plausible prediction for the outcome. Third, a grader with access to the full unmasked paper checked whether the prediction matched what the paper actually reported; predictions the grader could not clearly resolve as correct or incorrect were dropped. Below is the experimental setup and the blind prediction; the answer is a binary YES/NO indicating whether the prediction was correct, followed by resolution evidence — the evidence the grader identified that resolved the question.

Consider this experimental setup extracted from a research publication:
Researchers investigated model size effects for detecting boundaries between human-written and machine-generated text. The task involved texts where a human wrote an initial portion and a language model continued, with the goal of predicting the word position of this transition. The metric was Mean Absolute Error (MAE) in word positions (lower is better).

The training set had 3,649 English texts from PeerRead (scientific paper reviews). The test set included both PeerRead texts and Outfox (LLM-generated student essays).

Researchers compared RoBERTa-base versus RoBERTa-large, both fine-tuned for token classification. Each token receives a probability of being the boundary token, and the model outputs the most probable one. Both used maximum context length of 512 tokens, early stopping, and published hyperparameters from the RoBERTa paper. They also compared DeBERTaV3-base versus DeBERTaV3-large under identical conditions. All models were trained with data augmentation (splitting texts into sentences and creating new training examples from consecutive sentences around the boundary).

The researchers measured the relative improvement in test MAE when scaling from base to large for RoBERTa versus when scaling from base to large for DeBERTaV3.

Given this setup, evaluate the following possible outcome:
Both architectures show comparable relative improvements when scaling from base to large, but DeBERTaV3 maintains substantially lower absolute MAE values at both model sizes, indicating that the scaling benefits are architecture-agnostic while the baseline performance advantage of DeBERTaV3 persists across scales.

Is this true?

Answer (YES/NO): NO